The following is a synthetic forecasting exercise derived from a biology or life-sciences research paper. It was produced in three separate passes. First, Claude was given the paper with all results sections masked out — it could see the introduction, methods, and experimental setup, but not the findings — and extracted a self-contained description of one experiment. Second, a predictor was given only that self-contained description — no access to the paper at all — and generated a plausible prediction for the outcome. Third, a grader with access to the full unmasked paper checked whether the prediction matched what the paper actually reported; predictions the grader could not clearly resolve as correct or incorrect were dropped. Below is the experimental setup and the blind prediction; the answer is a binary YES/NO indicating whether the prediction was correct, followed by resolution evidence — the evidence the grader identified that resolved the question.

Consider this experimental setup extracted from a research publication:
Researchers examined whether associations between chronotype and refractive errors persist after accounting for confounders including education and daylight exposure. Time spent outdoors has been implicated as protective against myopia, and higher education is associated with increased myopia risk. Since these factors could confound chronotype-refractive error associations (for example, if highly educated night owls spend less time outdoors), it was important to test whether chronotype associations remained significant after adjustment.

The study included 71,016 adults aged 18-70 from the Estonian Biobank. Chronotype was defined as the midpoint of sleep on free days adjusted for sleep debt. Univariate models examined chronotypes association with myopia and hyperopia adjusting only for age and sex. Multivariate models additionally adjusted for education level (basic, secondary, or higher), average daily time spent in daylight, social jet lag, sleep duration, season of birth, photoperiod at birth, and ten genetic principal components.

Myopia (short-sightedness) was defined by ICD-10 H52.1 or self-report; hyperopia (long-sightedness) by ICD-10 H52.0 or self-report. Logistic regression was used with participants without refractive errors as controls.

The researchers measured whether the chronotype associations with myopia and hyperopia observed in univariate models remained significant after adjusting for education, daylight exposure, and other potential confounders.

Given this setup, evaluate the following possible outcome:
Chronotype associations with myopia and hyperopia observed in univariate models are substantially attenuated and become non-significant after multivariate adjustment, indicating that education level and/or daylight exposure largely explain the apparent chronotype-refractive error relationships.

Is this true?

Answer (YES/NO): NO